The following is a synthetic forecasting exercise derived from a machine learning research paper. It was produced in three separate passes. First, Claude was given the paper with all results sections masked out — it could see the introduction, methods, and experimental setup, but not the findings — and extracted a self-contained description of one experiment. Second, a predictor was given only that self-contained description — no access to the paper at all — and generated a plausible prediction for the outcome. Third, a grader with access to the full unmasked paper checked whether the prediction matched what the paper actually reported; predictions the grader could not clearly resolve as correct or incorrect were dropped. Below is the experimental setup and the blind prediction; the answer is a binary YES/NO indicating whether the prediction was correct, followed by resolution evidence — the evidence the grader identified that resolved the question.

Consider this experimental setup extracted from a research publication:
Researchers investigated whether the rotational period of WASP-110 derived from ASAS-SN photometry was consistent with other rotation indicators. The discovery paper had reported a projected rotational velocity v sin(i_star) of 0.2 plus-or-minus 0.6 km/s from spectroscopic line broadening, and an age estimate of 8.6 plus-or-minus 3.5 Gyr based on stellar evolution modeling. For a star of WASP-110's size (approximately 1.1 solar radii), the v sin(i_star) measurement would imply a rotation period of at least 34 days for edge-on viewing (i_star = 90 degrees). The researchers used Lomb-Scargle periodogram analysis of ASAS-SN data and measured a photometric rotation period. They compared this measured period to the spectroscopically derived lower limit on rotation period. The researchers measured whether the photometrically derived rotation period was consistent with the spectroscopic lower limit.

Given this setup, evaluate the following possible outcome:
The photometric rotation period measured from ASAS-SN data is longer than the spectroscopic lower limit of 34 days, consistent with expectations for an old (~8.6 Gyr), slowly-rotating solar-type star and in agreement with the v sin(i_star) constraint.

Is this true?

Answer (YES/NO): NO